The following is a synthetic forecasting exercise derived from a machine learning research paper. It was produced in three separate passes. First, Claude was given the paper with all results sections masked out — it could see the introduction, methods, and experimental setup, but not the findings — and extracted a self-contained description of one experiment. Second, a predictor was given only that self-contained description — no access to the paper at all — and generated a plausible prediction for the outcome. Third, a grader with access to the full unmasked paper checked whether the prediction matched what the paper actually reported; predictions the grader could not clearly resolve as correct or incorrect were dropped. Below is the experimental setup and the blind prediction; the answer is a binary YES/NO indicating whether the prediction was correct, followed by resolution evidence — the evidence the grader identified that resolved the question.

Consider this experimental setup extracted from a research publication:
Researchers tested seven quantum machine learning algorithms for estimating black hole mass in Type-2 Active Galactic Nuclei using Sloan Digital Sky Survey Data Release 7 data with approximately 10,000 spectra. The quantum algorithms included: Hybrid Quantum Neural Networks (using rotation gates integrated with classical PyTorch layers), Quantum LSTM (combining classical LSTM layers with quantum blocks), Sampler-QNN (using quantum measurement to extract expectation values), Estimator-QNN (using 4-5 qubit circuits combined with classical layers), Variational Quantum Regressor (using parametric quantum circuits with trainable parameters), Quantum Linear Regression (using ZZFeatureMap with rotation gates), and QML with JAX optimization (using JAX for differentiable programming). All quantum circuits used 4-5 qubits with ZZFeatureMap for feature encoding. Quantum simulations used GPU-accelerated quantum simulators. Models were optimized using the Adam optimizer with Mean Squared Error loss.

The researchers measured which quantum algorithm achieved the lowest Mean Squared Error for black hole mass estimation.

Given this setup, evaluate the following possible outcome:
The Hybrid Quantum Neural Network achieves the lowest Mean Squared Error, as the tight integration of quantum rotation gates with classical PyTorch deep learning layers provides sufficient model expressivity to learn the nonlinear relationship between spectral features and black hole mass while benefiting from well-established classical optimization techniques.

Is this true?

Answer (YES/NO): NO